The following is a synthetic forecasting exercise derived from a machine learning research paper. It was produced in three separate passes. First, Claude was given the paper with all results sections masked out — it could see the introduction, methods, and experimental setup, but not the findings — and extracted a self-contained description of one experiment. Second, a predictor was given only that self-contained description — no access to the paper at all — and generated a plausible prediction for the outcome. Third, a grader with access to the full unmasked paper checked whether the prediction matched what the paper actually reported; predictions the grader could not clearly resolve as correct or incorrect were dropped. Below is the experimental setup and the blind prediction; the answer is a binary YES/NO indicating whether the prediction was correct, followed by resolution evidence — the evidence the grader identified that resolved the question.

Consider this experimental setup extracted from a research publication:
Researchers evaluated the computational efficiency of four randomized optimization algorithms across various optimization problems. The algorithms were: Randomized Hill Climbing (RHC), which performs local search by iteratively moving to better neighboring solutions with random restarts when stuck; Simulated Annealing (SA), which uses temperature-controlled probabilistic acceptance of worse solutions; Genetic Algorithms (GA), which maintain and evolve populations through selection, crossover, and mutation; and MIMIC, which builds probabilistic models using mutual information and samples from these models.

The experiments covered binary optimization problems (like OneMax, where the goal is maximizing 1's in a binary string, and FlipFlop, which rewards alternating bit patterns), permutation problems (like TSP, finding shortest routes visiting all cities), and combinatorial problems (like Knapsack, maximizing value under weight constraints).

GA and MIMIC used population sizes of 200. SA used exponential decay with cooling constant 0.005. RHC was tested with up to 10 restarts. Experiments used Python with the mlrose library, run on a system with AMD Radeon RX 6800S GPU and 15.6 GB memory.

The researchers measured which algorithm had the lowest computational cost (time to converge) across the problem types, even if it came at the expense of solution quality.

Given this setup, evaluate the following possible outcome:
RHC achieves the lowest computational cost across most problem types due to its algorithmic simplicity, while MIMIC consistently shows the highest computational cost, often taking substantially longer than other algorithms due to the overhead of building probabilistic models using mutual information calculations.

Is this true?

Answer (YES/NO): YES